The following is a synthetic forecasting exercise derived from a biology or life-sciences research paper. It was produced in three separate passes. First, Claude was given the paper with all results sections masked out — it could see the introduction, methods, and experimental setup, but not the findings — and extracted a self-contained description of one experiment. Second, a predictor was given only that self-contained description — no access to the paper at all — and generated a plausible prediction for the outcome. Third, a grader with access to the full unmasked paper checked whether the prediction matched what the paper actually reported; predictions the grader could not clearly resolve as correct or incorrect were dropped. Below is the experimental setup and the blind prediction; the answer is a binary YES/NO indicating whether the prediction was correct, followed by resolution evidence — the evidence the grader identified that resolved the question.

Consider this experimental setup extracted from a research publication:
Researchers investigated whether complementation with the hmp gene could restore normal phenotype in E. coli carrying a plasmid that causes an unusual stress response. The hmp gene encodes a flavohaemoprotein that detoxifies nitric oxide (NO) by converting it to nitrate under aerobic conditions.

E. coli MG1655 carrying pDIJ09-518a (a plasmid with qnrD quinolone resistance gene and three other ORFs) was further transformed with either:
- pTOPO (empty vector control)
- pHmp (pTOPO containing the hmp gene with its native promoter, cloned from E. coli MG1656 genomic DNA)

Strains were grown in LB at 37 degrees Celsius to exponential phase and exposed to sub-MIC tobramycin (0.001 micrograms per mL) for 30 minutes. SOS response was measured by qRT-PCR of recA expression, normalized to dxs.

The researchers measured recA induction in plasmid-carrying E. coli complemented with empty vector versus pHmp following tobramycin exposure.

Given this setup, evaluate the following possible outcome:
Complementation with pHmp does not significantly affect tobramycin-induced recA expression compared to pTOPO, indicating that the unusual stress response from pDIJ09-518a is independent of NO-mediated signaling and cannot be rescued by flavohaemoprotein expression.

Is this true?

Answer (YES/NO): NO